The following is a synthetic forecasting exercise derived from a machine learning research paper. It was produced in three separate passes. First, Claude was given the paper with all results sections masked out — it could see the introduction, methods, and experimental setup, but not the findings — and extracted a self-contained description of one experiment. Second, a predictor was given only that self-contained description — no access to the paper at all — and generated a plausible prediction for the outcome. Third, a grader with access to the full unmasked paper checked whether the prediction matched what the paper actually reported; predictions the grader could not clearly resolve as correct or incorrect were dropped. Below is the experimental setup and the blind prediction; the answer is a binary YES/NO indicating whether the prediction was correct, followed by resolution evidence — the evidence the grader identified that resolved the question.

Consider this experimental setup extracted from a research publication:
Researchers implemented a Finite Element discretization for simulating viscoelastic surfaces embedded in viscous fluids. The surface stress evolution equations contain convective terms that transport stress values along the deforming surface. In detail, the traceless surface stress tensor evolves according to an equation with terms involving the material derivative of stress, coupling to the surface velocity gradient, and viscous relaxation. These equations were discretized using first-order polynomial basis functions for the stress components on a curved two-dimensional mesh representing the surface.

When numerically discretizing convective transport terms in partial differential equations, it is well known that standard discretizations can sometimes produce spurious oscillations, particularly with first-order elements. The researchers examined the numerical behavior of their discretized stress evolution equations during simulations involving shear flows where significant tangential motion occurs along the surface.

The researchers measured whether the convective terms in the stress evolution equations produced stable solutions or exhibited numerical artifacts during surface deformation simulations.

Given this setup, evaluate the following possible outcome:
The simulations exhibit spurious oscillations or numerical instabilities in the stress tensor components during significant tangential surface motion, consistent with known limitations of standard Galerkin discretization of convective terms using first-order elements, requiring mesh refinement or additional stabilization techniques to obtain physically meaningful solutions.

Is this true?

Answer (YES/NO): YES